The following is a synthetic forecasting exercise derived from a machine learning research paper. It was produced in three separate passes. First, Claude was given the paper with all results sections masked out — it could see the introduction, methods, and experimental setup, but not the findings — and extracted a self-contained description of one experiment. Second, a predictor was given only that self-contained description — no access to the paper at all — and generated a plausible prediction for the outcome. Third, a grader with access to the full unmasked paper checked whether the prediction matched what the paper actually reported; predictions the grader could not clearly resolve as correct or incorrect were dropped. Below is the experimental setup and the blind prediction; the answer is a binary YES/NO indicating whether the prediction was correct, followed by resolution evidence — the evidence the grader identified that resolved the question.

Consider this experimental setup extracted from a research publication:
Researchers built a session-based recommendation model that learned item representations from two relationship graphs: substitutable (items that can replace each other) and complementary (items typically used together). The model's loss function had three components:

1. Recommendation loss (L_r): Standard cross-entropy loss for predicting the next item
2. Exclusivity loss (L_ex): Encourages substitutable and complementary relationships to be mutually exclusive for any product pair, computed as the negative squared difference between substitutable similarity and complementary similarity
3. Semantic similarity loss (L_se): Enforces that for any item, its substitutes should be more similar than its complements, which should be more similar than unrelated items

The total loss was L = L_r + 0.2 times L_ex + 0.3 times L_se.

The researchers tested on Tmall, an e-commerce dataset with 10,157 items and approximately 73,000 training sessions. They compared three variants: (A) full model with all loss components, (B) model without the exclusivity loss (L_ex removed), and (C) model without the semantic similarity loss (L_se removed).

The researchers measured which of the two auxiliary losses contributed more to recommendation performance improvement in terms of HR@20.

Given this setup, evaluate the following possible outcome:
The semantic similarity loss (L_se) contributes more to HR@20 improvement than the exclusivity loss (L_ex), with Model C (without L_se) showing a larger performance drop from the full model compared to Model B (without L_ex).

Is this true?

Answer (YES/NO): YES